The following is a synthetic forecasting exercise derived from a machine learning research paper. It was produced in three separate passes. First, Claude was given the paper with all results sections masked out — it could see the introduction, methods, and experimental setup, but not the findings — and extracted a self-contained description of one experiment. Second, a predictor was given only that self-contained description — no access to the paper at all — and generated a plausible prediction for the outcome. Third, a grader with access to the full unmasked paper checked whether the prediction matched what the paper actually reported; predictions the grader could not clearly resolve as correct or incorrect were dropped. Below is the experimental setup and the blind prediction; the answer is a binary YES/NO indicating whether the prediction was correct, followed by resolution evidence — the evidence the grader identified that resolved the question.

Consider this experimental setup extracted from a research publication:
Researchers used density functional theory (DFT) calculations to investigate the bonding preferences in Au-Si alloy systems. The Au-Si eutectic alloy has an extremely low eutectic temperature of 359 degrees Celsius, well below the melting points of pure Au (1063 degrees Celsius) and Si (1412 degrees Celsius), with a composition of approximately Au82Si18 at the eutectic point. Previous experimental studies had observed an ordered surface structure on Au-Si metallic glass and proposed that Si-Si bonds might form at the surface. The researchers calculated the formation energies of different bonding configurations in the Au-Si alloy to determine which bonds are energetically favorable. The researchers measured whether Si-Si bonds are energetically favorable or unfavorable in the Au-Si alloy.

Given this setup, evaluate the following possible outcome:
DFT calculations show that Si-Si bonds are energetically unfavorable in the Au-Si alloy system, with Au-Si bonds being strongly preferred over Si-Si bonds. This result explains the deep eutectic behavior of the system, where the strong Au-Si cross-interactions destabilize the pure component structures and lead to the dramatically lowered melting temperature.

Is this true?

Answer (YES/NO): NO